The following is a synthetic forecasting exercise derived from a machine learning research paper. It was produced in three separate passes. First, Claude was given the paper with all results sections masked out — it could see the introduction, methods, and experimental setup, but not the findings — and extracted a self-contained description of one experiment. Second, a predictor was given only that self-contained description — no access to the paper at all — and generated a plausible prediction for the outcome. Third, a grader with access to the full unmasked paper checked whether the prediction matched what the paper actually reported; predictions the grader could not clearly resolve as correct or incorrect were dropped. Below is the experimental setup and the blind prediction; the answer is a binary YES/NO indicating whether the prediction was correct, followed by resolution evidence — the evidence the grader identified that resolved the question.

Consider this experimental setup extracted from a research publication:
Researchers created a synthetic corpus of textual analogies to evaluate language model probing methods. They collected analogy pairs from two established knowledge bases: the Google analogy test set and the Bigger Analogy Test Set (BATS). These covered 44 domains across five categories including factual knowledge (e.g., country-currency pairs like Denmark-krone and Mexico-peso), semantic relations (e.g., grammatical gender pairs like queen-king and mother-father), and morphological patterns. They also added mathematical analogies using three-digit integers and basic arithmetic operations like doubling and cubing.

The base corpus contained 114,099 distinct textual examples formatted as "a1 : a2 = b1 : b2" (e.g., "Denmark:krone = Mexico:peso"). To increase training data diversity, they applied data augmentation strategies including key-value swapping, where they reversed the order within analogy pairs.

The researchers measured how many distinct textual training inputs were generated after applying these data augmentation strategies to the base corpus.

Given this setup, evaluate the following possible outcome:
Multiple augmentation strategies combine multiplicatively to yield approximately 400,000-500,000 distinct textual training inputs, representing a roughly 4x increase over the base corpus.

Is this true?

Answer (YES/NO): NO